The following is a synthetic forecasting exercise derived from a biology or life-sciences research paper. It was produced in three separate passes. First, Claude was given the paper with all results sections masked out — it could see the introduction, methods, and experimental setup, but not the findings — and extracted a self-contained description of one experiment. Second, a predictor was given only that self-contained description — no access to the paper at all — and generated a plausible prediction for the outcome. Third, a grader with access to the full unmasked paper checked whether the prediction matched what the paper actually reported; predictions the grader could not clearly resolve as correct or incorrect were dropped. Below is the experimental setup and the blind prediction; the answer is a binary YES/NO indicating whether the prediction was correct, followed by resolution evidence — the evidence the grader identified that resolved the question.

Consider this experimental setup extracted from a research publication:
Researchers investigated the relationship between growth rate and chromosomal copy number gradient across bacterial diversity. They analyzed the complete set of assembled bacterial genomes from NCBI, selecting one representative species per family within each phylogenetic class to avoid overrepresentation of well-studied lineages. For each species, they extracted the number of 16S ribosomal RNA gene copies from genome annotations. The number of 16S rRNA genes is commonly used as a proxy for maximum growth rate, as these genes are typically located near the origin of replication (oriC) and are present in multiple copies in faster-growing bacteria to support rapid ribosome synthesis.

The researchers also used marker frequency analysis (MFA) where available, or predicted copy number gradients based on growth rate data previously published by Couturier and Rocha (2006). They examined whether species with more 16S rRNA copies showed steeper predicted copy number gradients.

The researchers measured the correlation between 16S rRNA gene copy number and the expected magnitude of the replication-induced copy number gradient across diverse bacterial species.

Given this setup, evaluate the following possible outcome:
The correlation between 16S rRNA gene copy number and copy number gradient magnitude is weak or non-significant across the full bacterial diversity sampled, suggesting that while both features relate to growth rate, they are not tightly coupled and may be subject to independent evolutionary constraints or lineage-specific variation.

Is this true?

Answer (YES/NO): NO